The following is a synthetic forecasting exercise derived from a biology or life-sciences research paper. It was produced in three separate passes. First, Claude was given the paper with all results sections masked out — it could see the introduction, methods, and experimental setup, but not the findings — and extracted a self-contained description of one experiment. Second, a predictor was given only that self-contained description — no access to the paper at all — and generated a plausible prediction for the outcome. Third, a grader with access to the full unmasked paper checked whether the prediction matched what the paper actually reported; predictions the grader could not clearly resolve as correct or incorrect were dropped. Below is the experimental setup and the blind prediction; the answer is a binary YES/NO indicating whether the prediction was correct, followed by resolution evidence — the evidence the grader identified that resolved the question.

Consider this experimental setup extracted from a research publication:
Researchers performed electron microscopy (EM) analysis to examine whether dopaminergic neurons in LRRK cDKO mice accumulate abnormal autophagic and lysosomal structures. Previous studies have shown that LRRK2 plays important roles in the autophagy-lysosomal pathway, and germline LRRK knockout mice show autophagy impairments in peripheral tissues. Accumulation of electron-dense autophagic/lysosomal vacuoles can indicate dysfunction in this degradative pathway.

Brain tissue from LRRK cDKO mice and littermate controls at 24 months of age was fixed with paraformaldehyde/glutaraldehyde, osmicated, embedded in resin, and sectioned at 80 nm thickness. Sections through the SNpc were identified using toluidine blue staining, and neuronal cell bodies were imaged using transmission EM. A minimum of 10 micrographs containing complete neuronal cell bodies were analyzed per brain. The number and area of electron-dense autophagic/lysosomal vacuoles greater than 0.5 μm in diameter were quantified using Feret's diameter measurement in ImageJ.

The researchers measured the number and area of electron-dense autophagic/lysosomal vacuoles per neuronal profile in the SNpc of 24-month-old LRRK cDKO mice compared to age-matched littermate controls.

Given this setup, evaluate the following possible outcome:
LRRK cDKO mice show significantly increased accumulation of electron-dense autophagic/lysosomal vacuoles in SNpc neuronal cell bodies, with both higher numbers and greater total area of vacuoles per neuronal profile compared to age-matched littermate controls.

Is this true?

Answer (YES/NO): NO